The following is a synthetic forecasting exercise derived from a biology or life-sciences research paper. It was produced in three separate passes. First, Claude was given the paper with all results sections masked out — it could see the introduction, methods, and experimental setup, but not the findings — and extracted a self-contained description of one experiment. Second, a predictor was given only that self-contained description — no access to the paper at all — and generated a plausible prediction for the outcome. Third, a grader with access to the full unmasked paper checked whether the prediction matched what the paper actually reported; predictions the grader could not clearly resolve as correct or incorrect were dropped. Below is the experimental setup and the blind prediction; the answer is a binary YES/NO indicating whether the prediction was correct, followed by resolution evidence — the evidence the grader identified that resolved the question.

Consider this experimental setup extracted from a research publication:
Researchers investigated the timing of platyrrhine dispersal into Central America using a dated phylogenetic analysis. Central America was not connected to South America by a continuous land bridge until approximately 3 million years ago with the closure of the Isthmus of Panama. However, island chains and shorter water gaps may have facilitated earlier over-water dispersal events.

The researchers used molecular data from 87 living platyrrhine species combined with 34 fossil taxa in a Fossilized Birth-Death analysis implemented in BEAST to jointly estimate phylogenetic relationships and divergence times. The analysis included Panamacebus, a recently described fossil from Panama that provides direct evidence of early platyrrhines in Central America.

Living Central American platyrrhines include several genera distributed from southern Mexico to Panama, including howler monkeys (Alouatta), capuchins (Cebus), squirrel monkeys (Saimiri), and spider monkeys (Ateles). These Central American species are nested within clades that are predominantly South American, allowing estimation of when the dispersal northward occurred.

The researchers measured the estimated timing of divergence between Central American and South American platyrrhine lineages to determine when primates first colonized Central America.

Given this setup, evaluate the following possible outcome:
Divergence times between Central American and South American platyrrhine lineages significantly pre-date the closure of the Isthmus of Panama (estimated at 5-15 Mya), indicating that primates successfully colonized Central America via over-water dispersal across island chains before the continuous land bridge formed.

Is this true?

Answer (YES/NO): YES